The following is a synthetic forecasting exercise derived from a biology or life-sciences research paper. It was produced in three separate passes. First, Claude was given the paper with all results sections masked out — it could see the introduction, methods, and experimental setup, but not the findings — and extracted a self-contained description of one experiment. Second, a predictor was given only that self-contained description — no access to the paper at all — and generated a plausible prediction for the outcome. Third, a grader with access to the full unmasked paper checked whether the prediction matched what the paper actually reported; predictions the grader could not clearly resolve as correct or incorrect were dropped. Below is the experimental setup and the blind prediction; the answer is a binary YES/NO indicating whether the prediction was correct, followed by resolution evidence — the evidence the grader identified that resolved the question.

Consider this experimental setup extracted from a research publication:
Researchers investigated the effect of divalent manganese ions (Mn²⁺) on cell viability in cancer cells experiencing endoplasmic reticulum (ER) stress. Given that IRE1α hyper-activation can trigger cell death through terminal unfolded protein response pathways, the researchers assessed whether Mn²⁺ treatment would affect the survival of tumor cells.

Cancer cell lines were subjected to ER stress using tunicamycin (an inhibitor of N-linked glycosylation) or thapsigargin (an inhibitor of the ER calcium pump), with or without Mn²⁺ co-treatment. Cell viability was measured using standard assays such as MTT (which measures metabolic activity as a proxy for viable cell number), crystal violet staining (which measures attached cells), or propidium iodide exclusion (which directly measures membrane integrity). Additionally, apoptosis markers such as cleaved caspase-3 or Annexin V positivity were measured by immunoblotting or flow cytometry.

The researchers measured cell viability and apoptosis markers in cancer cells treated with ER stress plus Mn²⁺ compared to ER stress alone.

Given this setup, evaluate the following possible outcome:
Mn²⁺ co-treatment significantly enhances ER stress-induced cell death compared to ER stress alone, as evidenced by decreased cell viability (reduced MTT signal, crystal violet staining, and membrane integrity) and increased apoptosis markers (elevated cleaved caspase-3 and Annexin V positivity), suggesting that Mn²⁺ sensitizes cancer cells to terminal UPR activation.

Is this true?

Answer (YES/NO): YES